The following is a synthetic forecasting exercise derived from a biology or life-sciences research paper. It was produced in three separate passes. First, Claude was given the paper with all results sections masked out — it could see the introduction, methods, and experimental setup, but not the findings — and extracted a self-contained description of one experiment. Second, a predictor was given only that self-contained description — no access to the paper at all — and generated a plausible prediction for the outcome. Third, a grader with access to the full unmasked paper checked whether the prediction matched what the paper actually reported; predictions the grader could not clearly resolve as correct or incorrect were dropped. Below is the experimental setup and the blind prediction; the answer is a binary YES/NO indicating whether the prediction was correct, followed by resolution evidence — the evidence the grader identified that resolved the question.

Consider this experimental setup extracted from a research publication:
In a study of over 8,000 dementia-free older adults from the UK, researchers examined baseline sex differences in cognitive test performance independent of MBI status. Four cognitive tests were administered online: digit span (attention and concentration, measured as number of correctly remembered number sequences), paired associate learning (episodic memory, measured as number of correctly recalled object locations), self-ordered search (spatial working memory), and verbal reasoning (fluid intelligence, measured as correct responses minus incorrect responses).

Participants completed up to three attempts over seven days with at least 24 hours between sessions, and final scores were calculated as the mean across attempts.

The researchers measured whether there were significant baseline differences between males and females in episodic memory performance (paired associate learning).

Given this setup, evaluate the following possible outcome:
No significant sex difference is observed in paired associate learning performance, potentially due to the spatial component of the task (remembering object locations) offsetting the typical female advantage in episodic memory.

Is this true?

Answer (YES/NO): NO